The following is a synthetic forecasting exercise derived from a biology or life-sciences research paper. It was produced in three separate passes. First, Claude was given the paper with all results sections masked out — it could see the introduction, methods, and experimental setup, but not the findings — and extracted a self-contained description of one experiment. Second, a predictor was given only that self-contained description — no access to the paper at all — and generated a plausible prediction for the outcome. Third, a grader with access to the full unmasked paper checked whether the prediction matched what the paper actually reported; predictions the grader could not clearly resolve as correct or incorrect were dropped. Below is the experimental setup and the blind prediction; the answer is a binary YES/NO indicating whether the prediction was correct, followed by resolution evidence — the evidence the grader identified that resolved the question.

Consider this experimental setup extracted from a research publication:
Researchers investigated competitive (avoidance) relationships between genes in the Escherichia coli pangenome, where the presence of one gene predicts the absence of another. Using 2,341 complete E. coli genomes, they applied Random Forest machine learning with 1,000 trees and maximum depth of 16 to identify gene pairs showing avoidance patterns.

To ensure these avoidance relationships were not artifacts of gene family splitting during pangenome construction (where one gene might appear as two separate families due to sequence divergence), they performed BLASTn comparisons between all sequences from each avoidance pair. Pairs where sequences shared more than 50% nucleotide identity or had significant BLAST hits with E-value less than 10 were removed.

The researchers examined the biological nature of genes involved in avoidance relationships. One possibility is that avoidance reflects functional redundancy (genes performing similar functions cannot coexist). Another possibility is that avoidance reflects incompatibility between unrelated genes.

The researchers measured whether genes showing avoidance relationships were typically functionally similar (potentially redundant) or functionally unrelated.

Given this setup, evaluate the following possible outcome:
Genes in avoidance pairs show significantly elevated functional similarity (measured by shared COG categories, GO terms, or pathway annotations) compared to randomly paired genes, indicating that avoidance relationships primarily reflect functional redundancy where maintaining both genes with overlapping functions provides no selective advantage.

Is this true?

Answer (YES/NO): NO